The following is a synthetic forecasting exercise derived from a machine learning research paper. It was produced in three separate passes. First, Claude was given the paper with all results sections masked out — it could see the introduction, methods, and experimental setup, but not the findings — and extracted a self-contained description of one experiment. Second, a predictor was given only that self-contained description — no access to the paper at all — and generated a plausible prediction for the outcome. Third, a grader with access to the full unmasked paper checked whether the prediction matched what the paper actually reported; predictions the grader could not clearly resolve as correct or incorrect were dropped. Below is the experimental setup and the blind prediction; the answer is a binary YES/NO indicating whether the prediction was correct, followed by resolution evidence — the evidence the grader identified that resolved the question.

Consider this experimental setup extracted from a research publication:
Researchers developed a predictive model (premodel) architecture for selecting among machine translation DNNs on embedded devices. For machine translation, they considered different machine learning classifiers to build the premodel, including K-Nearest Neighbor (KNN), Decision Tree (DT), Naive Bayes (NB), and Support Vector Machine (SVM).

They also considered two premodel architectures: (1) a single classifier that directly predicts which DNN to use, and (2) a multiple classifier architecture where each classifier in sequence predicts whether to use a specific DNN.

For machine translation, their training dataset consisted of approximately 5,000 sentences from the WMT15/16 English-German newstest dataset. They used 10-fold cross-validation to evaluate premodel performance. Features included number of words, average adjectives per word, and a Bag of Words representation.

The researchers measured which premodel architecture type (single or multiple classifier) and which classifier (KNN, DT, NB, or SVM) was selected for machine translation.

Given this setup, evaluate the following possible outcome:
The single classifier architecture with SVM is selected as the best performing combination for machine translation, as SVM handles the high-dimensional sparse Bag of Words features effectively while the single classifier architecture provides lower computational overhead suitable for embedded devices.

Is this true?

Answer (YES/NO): NO